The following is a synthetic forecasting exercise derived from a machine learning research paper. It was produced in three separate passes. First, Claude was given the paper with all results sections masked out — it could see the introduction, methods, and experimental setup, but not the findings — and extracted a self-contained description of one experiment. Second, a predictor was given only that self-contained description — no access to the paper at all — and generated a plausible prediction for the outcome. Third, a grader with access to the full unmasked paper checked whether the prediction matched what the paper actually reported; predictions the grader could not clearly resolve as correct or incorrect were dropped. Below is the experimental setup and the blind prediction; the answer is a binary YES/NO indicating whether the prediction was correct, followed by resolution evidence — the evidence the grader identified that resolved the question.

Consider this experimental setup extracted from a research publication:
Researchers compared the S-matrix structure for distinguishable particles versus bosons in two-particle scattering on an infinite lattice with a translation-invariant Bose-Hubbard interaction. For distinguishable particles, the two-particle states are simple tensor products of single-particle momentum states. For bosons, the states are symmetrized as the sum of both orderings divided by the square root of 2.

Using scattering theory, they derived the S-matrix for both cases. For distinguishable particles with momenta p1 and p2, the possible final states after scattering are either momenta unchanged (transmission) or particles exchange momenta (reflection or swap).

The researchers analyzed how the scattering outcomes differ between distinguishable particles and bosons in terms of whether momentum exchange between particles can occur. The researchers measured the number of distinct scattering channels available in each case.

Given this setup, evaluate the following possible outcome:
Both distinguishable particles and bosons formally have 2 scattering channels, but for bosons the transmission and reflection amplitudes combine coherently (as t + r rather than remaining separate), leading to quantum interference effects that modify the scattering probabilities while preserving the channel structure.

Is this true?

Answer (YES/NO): NO